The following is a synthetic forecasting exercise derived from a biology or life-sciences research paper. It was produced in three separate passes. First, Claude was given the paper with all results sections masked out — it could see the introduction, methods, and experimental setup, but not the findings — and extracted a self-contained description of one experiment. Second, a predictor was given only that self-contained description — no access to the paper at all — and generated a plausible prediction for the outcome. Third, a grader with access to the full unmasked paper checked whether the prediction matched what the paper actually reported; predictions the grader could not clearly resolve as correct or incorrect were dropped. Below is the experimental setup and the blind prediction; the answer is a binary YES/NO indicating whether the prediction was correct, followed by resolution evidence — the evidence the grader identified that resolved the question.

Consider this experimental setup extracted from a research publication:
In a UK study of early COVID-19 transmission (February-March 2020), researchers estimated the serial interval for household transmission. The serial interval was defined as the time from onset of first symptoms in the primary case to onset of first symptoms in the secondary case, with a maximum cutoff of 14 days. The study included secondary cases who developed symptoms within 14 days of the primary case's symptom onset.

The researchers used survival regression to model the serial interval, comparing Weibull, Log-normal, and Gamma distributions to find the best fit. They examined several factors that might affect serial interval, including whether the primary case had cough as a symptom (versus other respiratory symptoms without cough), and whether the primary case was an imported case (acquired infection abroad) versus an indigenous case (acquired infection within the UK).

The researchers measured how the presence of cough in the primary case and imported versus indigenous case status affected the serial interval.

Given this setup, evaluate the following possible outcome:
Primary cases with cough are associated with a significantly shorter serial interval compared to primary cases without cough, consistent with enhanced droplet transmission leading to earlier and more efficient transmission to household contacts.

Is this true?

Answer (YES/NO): YES